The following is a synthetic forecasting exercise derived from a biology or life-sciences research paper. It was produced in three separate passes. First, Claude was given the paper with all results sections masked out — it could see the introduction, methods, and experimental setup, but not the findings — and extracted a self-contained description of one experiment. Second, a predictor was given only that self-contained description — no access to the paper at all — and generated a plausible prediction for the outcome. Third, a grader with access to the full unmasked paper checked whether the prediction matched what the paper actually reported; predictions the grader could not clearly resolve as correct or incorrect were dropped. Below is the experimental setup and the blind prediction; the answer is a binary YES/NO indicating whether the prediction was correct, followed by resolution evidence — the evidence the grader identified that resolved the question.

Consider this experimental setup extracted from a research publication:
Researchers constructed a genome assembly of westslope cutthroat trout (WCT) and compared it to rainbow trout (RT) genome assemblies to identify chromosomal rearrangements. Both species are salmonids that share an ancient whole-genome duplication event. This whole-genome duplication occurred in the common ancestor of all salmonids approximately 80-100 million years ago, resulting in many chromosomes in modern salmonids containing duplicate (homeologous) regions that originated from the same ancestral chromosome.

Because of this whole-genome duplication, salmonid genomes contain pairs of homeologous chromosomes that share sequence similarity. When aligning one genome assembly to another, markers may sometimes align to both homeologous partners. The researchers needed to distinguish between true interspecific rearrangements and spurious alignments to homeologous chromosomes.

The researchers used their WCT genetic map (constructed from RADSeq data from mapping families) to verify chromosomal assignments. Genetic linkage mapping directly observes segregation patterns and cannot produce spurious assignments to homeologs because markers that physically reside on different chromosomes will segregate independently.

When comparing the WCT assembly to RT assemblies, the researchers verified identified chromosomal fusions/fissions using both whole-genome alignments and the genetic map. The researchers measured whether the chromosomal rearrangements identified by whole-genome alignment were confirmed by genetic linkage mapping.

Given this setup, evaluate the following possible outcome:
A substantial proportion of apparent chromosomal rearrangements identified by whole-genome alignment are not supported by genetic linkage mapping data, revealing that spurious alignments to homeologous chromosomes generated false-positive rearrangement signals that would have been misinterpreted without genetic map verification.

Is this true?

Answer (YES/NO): NO